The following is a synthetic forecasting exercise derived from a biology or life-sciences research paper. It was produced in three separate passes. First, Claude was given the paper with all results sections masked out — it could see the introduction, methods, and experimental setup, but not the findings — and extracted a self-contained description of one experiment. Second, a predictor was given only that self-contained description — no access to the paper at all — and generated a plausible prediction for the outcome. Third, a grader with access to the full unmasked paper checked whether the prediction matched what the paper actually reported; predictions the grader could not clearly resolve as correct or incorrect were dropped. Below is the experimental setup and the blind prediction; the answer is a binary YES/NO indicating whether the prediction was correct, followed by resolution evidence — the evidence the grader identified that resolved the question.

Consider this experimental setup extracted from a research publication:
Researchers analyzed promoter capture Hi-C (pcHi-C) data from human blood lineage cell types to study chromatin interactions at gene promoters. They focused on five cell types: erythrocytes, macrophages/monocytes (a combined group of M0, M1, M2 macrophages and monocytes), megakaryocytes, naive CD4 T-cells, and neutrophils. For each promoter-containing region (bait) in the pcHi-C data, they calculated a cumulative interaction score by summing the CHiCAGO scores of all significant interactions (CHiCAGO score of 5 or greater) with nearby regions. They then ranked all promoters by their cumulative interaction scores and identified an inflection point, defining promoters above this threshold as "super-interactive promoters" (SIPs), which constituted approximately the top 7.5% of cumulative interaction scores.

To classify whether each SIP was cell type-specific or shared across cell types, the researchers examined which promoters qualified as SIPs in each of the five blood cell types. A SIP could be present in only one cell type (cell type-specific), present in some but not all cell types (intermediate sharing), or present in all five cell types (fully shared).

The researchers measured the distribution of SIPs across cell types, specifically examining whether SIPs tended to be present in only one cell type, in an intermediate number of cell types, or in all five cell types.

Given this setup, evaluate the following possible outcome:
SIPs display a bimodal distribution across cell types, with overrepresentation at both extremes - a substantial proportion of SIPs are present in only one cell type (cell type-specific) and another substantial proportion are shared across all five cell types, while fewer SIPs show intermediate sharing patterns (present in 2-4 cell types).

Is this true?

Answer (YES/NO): YES